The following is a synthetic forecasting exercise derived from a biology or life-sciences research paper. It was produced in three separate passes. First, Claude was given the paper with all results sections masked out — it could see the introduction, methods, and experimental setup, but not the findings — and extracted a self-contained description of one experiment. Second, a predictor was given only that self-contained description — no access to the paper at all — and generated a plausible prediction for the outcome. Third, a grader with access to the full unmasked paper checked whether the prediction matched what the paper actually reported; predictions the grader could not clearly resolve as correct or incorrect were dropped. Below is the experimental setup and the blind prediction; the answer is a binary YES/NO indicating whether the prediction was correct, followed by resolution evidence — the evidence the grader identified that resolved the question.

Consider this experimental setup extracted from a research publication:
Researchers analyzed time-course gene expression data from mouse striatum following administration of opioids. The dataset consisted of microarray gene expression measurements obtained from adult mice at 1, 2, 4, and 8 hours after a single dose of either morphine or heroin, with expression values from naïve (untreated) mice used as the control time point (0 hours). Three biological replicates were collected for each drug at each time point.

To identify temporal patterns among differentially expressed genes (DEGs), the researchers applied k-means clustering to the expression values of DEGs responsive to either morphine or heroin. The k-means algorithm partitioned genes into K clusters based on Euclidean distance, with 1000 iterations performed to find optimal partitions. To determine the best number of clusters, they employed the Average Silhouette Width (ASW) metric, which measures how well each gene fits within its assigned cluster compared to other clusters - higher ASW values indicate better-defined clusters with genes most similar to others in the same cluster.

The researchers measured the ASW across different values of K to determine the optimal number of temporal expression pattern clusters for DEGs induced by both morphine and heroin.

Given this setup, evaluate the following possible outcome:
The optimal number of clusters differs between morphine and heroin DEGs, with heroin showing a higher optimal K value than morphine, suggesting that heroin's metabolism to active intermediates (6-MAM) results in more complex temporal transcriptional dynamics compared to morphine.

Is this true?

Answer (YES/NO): NO